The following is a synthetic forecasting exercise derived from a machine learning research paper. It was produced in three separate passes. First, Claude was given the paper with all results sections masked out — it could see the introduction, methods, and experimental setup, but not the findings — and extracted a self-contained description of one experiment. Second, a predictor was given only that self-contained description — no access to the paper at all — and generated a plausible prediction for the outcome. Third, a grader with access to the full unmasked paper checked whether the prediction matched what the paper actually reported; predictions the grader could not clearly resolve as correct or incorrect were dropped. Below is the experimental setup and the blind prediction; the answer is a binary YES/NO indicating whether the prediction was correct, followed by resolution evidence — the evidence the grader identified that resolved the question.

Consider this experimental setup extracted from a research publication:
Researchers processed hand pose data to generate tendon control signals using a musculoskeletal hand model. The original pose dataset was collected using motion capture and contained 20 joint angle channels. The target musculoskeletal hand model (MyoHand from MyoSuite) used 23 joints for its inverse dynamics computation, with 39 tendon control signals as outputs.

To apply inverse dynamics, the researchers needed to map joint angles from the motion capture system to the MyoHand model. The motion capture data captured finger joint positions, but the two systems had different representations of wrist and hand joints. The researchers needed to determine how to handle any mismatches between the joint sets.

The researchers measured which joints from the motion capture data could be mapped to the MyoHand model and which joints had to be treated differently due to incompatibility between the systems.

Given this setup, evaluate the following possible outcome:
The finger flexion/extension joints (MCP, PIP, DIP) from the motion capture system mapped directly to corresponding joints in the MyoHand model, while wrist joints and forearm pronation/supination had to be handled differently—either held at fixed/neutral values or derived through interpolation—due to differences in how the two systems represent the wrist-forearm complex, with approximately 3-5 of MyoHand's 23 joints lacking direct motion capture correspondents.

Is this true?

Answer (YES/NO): NO